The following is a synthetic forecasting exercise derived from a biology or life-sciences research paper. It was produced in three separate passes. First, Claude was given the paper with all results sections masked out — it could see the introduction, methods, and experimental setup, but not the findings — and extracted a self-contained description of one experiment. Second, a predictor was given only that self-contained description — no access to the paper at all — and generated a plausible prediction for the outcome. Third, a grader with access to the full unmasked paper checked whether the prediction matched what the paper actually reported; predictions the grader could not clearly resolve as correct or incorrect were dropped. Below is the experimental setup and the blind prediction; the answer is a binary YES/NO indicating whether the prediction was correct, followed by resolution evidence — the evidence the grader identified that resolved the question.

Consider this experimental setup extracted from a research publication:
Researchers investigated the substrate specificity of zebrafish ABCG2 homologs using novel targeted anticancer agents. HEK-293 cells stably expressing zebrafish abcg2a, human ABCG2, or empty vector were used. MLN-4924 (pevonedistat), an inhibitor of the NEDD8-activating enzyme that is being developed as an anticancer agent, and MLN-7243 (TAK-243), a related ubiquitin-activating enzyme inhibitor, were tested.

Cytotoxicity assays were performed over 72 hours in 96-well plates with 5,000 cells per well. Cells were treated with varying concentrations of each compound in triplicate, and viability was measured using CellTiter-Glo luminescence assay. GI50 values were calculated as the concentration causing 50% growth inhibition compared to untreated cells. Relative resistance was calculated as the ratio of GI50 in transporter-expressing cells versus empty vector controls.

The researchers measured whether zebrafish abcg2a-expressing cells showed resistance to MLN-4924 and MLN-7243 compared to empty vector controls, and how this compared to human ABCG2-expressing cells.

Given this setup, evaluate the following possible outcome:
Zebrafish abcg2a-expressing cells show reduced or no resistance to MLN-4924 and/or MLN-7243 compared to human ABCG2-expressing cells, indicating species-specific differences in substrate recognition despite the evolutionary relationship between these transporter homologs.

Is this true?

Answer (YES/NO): YES